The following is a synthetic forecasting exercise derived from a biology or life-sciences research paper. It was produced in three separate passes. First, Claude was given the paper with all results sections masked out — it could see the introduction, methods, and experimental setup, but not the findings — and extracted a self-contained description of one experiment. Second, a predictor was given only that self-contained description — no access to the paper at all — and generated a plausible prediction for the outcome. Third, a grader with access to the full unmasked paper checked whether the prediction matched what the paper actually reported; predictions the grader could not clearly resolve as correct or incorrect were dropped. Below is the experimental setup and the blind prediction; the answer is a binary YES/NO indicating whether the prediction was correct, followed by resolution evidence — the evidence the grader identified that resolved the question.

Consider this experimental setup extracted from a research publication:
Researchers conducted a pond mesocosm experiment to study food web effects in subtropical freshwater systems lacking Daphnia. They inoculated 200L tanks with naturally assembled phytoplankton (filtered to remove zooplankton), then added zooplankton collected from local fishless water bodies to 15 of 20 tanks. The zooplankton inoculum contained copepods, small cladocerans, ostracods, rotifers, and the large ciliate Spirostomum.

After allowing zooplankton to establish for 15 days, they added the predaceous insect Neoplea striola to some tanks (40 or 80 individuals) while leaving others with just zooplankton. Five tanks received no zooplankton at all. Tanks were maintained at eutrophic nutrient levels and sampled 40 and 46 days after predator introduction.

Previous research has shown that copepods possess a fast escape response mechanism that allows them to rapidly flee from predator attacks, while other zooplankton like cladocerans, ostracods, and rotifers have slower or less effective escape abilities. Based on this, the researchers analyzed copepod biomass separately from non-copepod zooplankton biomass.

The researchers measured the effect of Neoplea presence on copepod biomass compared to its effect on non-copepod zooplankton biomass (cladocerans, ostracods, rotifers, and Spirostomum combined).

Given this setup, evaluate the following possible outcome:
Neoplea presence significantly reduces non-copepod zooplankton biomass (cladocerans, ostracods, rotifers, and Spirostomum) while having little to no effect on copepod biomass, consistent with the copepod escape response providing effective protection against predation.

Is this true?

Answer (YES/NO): NO